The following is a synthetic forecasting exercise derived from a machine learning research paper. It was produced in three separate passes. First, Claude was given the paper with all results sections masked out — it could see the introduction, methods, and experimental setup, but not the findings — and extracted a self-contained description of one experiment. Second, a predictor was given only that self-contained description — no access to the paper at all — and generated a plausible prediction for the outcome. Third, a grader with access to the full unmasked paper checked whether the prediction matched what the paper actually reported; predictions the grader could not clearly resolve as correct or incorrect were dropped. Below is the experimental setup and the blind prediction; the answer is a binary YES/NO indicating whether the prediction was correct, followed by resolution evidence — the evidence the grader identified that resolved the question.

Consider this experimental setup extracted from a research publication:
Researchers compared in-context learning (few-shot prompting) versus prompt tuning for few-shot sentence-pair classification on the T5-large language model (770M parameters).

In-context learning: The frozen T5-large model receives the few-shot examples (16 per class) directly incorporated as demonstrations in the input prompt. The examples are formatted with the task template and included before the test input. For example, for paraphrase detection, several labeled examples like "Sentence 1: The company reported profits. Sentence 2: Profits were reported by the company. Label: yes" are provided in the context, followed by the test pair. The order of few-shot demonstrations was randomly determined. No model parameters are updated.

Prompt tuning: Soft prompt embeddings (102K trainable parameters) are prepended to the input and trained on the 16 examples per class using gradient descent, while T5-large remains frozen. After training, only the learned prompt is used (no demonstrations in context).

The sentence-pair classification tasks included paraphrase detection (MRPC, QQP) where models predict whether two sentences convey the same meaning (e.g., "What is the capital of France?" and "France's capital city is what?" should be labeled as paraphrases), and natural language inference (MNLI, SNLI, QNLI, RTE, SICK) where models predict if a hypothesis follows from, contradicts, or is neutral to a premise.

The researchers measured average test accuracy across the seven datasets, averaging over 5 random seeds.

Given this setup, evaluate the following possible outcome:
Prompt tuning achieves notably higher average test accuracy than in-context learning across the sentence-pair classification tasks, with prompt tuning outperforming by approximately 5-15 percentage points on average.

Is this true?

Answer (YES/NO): NO